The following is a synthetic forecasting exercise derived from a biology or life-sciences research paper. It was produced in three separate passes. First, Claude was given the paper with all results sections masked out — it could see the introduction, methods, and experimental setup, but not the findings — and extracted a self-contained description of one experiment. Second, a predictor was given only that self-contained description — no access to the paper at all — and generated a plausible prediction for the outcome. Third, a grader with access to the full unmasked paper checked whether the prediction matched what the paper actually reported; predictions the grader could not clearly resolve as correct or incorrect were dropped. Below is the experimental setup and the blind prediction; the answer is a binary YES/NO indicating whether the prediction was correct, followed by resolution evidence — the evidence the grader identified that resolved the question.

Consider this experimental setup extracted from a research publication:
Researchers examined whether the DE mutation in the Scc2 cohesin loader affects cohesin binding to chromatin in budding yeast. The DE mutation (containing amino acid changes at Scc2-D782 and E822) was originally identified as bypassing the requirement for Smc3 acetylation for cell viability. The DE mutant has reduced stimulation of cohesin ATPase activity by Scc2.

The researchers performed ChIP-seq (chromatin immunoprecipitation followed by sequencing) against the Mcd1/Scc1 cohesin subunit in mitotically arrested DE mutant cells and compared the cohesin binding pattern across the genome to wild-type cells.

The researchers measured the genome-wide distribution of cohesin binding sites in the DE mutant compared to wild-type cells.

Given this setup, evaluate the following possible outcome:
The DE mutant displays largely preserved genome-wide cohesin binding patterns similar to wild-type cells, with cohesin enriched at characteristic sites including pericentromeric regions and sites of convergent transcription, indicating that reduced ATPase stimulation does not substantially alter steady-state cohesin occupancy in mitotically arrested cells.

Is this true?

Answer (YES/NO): YES